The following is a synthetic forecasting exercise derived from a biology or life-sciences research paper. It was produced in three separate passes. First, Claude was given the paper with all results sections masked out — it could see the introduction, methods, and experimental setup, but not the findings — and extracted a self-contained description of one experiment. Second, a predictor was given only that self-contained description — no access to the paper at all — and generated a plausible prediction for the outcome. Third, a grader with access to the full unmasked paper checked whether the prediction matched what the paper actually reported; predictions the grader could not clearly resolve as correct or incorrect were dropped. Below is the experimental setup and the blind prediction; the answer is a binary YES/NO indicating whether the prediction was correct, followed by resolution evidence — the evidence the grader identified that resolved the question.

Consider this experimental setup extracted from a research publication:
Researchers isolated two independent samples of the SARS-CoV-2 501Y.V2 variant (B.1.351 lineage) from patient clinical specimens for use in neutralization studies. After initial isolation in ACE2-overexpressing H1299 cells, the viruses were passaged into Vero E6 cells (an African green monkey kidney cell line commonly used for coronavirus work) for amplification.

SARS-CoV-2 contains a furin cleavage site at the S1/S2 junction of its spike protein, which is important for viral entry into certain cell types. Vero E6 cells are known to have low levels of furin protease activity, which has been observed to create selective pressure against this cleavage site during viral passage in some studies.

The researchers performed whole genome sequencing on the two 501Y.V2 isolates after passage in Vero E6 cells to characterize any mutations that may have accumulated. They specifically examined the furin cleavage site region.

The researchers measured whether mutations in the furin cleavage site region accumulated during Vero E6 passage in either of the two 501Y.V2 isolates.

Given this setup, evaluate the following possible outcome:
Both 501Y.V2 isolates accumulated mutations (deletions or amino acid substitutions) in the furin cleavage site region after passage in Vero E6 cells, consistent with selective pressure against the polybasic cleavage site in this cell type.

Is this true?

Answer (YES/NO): NO